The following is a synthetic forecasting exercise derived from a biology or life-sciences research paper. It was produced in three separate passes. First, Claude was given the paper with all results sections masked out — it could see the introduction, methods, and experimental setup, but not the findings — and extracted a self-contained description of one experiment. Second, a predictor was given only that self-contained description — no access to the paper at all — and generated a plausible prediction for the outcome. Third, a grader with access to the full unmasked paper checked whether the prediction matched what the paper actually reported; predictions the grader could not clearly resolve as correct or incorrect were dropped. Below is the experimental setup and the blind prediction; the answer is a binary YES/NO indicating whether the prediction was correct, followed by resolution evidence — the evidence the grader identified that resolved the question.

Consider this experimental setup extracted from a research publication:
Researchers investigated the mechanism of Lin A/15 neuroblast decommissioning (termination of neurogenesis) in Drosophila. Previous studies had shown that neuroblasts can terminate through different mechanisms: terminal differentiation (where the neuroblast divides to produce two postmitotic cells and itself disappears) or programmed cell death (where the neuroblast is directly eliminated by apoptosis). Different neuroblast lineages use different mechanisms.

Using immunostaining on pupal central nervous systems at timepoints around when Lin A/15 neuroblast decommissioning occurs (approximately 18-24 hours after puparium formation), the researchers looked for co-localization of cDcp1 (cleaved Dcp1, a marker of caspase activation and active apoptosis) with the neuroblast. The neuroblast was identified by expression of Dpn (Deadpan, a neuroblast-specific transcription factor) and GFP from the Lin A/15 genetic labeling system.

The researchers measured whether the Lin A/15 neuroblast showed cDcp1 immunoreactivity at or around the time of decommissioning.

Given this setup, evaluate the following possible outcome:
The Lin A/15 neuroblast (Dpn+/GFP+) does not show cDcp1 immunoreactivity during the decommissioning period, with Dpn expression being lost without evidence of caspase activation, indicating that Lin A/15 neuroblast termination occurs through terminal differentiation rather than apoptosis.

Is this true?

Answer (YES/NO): NO